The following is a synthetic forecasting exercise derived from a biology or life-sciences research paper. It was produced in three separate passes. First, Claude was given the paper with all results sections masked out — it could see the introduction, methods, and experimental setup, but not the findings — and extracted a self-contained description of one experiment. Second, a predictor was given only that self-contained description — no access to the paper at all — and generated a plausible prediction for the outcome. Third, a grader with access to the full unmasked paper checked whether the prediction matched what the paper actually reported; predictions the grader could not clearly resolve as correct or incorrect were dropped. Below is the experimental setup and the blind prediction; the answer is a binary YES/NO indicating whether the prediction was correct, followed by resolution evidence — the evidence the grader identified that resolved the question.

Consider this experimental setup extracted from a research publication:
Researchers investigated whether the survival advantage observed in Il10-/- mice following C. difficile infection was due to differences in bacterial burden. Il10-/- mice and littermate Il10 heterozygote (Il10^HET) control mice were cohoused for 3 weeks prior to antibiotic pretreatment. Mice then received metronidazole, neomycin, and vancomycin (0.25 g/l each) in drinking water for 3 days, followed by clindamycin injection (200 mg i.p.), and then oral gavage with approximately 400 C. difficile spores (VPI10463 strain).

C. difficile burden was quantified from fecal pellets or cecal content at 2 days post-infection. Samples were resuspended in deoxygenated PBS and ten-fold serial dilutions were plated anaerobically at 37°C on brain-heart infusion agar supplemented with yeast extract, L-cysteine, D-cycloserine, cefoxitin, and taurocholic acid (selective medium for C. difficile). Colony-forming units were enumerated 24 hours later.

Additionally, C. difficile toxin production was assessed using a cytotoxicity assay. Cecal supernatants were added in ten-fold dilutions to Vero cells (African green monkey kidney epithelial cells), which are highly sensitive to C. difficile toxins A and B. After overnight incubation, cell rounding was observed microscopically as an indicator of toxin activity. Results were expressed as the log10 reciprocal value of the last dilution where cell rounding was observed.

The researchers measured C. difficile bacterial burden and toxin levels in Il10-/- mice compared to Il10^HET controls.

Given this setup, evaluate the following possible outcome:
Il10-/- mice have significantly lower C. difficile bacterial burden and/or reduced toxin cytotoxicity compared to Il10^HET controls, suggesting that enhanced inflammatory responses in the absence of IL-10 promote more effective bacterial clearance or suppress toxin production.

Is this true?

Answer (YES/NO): NO